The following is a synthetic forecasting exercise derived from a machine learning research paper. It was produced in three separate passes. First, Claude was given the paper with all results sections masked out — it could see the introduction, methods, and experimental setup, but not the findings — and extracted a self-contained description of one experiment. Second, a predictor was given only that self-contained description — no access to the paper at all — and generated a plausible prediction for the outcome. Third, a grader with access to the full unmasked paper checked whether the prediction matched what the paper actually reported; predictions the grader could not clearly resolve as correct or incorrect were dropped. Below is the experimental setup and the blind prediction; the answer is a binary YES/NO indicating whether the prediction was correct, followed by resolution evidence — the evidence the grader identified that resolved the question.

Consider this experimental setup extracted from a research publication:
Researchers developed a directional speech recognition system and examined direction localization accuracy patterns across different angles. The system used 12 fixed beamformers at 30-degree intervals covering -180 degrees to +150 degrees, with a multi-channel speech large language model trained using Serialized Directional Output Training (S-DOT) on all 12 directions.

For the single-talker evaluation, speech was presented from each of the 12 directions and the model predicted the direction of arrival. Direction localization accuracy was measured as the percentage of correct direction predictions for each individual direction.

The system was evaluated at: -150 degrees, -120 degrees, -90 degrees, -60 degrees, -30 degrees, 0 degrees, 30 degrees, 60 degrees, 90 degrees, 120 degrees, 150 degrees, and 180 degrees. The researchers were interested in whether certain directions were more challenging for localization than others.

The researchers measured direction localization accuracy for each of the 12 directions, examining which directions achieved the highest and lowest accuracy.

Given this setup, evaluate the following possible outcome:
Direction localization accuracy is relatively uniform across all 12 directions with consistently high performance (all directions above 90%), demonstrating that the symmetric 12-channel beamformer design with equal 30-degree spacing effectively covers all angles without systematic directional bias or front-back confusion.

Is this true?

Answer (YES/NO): NO